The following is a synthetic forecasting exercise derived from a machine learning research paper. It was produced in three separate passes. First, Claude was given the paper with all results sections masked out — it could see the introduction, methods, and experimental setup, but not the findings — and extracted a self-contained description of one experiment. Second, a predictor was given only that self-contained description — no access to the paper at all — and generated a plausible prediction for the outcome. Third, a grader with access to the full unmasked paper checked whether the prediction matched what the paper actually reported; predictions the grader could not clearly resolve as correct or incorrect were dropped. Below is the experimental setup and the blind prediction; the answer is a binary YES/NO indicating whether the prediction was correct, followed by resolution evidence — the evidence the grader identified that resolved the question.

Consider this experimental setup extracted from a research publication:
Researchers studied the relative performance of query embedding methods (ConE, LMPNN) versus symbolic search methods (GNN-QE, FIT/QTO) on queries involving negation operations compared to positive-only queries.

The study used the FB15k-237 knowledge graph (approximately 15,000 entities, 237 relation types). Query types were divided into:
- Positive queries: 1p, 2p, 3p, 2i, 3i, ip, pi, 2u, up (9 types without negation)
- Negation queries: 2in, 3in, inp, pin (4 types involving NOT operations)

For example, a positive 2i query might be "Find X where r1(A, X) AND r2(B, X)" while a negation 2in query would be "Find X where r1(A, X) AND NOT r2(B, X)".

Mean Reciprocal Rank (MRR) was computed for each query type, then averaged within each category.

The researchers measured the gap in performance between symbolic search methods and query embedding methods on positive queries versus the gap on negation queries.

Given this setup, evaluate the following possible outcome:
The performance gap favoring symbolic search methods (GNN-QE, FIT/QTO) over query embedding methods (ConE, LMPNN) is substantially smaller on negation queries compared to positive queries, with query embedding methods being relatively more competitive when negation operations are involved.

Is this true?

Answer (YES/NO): NO